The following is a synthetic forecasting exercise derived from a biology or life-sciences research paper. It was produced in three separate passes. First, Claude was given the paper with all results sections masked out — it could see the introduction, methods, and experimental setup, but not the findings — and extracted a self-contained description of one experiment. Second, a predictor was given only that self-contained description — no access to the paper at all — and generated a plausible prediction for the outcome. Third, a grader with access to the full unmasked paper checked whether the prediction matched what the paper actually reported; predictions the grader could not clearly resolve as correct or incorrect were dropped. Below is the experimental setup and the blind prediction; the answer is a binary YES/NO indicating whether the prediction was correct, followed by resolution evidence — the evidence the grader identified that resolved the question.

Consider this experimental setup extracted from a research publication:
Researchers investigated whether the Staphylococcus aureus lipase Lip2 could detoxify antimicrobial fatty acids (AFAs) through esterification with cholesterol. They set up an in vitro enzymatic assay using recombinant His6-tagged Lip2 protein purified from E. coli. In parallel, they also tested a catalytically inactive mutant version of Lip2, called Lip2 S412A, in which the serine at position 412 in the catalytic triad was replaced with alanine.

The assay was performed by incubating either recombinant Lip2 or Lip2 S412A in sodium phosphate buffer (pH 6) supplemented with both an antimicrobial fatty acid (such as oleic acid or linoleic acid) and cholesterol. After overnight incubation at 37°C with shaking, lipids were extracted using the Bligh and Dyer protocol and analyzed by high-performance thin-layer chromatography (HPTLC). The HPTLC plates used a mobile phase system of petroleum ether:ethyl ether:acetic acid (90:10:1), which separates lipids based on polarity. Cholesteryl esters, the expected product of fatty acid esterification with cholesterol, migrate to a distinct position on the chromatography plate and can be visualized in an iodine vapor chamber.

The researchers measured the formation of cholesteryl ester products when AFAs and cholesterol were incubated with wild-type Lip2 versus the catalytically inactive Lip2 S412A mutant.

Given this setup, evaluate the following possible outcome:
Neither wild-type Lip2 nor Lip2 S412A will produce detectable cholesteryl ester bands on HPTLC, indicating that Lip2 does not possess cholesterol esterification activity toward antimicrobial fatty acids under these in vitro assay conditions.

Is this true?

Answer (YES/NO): NO